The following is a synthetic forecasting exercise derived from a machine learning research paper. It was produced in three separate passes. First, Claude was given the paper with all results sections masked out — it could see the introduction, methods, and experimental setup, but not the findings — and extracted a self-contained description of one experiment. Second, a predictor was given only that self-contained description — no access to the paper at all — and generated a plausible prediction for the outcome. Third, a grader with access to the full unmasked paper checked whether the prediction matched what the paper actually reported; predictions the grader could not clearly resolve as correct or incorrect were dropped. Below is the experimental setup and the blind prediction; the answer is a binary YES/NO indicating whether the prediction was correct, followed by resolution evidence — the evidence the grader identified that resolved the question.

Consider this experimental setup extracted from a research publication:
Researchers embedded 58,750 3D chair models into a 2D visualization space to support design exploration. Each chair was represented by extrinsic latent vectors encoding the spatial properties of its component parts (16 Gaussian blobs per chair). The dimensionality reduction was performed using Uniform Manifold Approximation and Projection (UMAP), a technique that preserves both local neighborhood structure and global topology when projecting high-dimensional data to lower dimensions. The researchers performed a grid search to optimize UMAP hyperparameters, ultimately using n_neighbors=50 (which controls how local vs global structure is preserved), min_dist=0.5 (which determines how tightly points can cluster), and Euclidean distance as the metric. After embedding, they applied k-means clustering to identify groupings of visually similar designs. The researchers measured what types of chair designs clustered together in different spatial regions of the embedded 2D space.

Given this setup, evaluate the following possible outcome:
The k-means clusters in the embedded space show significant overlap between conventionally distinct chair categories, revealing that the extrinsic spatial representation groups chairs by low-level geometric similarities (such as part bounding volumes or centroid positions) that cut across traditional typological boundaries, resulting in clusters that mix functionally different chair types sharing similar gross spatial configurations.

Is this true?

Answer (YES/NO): NO